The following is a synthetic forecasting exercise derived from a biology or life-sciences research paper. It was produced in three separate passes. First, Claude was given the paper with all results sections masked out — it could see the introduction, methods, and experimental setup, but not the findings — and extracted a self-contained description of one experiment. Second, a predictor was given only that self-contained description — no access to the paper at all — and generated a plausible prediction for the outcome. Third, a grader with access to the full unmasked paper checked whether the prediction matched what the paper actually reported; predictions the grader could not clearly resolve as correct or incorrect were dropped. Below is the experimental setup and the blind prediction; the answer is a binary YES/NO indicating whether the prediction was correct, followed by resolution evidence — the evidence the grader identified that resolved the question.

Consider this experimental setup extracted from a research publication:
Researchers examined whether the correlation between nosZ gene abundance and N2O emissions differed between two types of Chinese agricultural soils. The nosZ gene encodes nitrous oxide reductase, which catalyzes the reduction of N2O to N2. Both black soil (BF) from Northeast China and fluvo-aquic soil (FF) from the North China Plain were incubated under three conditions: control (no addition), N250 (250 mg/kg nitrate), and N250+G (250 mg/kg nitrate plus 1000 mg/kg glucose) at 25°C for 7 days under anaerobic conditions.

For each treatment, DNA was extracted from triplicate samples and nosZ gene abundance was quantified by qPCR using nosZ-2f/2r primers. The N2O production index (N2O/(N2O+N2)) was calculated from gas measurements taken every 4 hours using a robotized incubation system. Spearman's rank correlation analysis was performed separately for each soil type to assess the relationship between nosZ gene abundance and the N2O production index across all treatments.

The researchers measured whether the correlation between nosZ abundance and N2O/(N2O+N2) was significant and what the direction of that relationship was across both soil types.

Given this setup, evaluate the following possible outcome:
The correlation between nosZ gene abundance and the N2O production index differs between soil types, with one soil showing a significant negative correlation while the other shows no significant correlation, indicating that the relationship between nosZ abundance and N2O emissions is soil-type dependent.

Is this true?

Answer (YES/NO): NO